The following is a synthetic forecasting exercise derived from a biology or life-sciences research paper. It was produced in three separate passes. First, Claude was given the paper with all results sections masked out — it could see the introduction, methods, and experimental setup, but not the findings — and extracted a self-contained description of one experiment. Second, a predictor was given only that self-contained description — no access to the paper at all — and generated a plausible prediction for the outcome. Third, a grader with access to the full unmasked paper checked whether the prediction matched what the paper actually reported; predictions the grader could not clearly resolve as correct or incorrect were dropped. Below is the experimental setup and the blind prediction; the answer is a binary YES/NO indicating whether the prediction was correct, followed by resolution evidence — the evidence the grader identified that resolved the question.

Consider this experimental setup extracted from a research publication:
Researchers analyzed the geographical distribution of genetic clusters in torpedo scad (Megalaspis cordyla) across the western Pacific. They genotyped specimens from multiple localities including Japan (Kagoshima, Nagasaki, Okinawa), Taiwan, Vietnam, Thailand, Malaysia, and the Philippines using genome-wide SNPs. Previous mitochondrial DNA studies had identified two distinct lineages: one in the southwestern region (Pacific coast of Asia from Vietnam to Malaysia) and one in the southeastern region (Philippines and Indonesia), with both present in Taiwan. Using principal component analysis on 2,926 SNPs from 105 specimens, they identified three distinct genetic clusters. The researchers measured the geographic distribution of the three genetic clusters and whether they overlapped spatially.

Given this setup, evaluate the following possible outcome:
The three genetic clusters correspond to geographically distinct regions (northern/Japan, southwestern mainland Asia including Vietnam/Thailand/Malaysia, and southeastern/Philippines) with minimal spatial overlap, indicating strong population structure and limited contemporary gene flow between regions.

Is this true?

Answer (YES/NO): NO